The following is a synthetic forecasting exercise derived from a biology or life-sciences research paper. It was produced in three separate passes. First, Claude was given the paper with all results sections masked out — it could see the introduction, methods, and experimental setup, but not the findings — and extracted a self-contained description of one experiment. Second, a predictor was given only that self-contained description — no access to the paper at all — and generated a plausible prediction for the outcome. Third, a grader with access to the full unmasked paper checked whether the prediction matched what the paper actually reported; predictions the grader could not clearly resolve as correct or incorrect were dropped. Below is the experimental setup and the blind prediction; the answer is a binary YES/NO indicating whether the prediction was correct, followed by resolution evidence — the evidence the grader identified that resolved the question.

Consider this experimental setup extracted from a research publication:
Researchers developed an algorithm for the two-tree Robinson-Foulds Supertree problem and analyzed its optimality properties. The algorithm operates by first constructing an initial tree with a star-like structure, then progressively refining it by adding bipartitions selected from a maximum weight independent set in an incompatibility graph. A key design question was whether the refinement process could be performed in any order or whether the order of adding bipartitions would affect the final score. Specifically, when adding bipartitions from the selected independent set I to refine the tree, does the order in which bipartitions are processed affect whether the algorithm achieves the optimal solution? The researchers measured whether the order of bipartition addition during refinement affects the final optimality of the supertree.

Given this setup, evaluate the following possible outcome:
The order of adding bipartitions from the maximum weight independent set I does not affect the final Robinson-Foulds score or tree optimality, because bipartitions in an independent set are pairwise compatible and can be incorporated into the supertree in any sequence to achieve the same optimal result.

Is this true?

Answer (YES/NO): YES